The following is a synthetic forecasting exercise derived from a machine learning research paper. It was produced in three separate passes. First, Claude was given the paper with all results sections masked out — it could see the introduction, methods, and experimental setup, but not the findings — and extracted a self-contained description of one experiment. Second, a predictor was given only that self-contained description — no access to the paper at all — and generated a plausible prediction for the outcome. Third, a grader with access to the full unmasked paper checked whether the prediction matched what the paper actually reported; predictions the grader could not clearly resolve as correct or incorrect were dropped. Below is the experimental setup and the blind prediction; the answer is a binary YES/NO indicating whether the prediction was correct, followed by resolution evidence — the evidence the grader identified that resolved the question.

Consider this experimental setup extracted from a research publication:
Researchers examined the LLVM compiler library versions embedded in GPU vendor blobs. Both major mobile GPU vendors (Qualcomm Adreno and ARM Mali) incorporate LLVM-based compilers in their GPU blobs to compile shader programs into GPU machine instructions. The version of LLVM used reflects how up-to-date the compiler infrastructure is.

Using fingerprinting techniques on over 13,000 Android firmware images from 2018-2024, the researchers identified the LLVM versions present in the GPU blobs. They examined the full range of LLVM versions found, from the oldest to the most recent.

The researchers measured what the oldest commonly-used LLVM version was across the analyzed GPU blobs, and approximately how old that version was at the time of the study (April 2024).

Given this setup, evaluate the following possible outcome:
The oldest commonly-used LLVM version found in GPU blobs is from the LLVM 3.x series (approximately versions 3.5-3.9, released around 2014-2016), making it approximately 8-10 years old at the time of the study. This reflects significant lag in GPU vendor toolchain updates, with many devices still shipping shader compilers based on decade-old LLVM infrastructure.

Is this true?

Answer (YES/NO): NO